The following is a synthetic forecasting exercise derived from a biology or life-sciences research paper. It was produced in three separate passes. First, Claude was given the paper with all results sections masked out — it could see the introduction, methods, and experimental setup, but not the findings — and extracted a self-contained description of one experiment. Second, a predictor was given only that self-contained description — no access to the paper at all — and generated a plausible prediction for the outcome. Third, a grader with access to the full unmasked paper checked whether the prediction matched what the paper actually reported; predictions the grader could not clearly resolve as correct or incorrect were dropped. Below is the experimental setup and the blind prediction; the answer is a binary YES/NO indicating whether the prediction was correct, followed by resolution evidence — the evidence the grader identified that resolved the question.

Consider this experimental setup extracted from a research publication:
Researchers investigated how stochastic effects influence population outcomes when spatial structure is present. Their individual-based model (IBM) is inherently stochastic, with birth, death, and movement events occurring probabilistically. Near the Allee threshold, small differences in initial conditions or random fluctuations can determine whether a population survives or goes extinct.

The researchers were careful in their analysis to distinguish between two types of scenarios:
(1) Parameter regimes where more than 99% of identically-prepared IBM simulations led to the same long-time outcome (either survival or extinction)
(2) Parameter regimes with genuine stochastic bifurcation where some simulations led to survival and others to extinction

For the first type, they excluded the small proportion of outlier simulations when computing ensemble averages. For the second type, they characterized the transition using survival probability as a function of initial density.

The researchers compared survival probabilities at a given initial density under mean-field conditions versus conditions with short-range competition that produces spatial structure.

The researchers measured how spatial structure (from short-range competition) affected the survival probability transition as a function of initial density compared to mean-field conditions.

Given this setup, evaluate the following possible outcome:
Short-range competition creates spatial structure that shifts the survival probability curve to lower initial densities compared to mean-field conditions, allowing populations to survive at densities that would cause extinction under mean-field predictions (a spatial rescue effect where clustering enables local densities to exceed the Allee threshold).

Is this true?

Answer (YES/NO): NO